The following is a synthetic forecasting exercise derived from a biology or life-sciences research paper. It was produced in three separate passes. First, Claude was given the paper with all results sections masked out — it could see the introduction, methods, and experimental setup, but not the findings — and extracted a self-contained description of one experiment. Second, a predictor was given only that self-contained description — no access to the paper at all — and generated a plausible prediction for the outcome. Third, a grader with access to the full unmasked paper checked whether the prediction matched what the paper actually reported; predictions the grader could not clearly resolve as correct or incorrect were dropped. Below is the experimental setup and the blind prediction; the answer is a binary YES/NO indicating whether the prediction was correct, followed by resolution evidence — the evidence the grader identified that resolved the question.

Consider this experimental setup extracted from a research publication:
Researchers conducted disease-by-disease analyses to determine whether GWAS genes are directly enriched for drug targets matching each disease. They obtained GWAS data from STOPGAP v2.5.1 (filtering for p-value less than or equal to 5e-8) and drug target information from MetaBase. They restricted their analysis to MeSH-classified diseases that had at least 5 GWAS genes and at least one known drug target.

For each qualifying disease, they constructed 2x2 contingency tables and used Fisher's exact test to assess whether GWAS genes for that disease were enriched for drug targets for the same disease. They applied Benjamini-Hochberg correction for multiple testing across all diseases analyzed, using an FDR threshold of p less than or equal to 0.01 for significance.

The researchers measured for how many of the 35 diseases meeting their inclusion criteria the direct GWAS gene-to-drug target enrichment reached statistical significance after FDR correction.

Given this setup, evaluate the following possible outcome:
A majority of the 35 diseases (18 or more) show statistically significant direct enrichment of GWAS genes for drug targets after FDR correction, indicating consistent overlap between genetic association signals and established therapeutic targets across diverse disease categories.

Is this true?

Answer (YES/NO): NO